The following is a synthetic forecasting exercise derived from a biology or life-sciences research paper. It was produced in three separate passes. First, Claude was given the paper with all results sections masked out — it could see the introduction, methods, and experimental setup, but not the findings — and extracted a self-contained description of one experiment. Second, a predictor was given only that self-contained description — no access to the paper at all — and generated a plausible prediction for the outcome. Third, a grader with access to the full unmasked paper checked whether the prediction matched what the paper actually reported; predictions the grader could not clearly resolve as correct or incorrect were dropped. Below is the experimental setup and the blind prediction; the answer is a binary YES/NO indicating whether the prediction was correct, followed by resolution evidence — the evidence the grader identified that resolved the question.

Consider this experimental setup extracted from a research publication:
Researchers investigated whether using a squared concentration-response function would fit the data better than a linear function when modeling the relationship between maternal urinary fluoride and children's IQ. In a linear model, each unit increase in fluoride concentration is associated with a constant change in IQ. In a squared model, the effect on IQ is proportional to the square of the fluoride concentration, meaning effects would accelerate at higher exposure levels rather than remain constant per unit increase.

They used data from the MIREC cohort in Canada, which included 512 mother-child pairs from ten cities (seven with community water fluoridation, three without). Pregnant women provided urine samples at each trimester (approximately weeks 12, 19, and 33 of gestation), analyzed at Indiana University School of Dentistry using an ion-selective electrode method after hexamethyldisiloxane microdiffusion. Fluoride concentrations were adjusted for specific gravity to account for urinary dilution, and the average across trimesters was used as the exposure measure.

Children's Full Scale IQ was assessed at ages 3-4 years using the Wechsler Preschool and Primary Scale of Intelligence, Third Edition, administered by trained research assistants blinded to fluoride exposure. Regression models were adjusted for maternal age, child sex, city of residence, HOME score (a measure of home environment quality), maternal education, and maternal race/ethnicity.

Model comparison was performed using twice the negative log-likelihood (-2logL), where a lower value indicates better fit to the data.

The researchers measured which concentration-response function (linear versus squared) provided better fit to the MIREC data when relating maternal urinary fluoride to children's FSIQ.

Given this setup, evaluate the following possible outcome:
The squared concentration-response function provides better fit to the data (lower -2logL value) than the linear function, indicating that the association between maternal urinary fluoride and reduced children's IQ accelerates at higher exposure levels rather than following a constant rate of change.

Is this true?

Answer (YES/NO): NO